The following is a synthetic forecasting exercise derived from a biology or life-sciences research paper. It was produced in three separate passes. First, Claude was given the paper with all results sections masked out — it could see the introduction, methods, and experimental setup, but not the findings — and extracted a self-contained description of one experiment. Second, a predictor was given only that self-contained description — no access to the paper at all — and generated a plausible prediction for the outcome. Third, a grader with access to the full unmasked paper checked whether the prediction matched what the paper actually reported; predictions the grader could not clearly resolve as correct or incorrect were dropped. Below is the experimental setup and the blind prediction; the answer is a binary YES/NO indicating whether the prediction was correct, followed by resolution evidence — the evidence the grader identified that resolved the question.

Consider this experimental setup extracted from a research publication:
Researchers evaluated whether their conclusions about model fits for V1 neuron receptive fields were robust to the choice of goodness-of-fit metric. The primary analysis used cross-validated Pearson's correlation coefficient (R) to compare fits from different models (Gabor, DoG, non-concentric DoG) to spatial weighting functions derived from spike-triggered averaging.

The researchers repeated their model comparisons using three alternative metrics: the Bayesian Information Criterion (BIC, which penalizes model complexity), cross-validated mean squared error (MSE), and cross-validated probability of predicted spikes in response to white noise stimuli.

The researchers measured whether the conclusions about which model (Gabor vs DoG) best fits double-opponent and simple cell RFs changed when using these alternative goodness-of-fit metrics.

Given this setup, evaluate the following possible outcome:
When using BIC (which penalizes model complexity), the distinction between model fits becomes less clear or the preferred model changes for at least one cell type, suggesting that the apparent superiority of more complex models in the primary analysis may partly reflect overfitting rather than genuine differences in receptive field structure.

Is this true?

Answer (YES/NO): NO